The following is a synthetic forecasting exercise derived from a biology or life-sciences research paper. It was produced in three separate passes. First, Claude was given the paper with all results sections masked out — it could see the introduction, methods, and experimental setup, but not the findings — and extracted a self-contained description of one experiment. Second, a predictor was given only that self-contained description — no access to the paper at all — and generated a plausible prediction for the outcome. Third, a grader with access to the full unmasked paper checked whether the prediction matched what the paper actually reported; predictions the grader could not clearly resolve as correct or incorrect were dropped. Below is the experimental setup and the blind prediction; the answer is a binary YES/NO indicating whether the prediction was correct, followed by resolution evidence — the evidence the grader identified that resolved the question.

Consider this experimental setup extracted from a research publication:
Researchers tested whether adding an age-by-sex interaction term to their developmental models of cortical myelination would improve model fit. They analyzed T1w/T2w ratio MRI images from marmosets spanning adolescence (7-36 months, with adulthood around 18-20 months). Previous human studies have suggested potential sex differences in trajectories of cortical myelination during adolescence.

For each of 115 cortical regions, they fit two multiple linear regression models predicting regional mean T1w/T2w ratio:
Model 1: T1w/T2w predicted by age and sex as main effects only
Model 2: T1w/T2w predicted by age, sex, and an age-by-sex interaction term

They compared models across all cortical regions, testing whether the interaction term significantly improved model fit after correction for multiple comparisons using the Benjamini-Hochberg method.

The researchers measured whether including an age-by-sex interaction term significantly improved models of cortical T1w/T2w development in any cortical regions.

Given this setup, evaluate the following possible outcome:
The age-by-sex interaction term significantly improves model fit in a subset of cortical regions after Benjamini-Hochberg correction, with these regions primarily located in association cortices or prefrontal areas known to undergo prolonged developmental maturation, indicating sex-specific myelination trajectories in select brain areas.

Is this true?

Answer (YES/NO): NO